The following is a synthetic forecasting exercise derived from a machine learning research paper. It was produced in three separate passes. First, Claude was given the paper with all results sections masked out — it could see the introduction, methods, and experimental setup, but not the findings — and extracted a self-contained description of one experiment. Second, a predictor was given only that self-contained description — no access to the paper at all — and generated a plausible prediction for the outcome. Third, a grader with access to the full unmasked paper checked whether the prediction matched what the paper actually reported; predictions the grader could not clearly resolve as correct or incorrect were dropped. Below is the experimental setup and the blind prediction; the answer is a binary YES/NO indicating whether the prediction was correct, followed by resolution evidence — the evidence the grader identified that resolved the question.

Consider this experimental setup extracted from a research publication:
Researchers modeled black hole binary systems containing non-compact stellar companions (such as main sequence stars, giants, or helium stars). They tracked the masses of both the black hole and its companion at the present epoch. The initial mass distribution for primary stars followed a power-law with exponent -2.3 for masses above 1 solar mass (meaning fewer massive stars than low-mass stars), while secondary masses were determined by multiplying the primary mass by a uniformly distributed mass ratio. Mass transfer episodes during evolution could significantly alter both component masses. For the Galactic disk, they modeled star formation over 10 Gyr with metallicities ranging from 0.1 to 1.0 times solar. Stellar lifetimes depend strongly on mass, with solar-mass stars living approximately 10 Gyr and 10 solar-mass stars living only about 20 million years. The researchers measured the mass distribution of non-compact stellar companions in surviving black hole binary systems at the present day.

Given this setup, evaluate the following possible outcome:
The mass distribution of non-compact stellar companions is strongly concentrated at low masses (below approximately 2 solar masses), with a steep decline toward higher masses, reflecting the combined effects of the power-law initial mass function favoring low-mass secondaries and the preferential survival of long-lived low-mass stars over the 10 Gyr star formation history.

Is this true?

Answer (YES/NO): NO